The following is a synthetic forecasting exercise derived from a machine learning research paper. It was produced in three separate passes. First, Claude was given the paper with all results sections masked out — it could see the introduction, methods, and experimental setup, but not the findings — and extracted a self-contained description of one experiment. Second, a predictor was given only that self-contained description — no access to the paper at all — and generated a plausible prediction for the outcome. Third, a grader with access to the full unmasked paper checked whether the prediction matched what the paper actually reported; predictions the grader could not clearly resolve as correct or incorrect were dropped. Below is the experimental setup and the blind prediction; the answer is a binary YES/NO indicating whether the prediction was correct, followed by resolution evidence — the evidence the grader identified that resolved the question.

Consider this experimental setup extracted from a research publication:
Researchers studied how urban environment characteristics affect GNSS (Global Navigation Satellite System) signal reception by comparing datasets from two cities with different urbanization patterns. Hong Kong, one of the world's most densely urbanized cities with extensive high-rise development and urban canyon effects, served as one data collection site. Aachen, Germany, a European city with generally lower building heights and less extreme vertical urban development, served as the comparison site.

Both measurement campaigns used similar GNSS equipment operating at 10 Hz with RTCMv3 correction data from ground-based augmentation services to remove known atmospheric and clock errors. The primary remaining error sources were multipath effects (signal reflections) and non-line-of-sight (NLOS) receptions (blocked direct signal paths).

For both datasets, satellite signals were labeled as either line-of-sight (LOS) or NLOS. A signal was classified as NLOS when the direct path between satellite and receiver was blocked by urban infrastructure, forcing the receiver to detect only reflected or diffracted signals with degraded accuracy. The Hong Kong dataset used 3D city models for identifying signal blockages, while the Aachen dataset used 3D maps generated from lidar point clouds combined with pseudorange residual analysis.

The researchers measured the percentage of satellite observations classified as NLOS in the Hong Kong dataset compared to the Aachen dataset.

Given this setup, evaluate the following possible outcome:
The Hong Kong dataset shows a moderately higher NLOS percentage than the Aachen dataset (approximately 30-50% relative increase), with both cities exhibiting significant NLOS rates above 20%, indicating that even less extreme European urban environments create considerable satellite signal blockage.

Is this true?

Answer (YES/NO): NO